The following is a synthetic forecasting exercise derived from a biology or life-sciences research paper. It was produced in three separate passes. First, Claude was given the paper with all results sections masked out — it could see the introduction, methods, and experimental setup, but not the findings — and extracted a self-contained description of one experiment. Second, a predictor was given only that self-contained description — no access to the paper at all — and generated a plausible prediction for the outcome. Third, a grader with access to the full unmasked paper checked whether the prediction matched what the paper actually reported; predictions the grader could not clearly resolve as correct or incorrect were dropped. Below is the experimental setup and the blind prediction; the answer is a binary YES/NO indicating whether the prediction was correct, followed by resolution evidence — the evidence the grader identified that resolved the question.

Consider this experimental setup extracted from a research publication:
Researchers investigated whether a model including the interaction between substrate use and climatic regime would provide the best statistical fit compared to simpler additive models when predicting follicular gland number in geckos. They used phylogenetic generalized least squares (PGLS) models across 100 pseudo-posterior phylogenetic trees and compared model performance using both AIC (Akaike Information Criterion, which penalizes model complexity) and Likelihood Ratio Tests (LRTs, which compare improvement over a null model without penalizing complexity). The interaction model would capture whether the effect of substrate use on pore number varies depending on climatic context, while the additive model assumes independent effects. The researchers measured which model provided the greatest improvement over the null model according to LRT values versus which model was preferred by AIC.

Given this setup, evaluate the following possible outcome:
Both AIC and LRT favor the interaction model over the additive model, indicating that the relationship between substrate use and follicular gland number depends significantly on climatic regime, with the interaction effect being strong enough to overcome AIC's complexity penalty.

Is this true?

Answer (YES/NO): NO